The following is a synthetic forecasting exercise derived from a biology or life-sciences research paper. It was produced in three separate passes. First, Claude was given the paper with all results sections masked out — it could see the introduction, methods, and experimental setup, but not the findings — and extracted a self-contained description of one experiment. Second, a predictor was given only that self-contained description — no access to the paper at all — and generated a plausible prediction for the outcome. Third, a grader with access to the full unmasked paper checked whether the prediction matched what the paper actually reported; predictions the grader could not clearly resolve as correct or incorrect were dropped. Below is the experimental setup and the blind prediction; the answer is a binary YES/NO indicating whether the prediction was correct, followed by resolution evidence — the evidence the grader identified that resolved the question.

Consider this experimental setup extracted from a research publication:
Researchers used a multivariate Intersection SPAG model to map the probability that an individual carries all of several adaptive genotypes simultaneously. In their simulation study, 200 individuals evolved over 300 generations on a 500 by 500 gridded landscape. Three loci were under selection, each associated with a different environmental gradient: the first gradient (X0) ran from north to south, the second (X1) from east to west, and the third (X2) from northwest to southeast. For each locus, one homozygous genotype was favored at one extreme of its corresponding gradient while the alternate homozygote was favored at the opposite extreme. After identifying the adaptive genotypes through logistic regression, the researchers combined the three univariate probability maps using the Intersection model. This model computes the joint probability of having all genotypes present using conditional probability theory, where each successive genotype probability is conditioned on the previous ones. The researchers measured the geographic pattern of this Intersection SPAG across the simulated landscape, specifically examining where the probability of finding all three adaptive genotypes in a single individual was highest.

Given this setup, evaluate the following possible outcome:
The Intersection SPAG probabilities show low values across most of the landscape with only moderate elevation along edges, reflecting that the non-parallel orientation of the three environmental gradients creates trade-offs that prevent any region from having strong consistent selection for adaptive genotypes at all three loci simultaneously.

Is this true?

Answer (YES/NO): NO